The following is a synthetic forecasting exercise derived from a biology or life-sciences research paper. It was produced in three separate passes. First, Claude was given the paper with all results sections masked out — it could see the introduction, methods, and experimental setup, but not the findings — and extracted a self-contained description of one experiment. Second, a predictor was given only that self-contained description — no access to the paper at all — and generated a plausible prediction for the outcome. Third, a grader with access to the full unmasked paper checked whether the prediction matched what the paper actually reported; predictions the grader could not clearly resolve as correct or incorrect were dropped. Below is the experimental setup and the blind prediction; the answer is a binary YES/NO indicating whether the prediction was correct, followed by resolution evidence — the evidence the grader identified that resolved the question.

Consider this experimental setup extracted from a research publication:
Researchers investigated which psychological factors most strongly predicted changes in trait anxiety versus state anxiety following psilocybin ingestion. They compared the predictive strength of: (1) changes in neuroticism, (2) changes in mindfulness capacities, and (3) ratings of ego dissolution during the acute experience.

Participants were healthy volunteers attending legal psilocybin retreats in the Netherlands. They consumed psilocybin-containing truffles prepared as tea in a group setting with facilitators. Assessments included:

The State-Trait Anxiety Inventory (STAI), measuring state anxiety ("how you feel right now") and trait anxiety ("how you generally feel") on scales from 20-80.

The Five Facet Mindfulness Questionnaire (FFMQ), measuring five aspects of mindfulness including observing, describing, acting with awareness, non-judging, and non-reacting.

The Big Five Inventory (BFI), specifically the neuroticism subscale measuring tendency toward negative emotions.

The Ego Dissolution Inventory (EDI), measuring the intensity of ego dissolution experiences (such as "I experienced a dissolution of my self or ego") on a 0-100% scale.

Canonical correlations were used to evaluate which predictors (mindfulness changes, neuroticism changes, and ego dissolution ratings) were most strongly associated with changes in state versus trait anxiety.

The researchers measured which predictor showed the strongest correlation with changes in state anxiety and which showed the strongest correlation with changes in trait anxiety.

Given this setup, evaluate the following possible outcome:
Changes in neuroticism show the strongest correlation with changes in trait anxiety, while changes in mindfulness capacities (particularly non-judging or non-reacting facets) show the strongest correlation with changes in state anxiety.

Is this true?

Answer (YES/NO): NO